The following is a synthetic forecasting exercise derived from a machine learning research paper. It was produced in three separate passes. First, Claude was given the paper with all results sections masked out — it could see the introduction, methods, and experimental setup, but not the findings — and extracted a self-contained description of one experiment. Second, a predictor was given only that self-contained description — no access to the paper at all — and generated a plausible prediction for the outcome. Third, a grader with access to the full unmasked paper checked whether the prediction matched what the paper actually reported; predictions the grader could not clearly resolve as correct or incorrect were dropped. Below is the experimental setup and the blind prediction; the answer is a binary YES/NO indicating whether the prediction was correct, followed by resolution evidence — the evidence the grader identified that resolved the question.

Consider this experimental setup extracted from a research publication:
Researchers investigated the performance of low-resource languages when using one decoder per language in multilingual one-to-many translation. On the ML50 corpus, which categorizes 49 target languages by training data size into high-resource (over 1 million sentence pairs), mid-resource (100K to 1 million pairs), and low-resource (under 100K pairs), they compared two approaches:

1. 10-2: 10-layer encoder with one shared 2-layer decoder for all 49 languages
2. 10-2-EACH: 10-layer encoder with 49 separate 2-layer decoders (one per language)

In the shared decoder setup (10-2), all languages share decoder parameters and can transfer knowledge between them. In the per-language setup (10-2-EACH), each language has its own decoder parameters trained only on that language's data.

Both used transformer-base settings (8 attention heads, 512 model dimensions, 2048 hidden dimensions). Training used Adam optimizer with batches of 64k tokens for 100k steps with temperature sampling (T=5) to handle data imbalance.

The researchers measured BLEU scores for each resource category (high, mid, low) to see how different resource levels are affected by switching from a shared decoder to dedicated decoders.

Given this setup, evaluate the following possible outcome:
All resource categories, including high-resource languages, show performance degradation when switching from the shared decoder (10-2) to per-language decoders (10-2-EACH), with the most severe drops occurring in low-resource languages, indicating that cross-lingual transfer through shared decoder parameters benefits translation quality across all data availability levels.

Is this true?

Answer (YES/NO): NO